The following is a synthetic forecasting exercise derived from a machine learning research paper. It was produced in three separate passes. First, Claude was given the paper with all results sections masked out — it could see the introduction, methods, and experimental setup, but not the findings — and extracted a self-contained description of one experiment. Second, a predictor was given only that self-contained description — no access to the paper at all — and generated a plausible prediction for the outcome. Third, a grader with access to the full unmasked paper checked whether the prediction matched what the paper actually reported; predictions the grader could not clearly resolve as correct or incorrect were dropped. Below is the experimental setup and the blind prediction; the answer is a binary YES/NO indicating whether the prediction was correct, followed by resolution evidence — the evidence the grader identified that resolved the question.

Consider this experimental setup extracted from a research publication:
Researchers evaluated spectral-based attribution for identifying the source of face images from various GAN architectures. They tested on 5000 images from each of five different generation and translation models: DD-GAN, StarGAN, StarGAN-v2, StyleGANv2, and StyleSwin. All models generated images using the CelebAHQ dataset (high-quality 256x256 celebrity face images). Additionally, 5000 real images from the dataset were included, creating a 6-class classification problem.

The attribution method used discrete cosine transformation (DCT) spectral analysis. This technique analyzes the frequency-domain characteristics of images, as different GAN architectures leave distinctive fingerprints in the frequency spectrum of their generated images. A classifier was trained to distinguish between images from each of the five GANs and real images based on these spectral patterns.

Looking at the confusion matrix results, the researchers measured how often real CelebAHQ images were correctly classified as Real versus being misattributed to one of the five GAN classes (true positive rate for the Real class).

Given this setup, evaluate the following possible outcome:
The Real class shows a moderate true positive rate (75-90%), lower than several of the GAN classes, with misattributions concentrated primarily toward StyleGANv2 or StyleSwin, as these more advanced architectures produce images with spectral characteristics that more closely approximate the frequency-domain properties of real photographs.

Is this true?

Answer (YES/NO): YES